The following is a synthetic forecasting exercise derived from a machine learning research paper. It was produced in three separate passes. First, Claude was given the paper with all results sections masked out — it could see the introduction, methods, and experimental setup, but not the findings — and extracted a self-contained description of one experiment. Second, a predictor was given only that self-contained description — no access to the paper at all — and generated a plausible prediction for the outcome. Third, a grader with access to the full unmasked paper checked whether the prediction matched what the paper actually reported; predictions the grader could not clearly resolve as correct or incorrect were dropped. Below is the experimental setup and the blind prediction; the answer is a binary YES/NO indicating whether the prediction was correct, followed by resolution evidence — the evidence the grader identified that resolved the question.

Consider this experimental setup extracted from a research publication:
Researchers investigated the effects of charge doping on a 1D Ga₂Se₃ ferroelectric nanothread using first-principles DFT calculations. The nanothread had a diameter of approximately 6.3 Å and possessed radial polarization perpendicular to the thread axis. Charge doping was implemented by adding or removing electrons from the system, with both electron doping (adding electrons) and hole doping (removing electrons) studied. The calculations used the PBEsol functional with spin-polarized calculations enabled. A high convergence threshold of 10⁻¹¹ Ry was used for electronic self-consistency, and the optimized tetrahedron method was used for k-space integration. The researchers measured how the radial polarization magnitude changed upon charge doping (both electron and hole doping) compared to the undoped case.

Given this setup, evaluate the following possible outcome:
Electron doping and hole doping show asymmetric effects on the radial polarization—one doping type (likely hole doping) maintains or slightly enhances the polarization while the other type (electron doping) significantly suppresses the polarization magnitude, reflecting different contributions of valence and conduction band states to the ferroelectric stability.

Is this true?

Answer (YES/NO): NO